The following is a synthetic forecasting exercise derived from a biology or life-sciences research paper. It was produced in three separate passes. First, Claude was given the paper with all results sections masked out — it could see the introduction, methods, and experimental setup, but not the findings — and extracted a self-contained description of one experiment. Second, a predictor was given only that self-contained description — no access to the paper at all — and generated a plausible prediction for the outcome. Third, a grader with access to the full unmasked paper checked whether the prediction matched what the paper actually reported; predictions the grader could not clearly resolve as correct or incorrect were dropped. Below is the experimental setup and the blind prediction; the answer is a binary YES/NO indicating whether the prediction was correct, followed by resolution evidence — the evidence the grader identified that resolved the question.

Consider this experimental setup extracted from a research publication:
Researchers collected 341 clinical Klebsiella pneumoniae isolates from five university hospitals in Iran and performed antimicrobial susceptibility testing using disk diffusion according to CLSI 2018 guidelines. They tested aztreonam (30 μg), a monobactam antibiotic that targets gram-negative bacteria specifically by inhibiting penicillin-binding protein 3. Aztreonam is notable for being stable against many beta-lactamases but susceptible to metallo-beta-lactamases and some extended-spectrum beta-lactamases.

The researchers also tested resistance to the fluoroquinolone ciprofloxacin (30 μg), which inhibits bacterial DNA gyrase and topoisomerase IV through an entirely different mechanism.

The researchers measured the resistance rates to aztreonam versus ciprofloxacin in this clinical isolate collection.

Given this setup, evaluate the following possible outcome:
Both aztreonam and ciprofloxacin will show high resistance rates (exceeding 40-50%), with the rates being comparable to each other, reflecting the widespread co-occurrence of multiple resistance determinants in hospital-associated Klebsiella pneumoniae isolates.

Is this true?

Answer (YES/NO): NO